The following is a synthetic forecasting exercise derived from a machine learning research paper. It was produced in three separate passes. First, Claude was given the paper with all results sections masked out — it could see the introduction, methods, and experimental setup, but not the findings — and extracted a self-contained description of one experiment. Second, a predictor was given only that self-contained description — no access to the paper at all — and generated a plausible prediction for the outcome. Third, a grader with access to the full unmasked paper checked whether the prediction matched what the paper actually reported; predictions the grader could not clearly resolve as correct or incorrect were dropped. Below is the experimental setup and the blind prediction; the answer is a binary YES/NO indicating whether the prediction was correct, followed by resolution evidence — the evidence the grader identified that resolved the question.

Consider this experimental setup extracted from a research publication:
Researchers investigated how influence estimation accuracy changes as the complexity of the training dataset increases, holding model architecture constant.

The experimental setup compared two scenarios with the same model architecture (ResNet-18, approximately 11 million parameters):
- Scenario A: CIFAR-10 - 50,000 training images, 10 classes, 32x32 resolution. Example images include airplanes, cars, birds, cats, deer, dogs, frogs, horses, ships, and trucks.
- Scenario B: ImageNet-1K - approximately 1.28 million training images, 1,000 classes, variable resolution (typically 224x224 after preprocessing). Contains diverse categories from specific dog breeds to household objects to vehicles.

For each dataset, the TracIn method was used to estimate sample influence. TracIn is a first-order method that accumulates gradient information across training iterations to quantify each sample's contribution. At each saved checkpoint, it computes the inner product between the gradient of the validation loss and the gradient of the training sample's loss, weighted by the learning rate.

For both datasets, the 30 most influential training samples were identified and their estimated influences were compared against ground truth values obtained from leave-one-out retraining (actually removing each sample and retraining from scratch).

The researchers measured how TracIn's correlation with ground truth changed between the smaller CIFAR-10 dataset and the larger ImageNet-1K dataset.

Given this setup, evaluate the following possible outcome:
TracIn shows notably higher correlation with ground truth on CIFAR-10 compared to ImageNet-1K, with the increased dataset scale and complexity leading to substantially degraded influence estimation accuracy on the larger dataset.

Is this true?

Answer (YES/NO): YES